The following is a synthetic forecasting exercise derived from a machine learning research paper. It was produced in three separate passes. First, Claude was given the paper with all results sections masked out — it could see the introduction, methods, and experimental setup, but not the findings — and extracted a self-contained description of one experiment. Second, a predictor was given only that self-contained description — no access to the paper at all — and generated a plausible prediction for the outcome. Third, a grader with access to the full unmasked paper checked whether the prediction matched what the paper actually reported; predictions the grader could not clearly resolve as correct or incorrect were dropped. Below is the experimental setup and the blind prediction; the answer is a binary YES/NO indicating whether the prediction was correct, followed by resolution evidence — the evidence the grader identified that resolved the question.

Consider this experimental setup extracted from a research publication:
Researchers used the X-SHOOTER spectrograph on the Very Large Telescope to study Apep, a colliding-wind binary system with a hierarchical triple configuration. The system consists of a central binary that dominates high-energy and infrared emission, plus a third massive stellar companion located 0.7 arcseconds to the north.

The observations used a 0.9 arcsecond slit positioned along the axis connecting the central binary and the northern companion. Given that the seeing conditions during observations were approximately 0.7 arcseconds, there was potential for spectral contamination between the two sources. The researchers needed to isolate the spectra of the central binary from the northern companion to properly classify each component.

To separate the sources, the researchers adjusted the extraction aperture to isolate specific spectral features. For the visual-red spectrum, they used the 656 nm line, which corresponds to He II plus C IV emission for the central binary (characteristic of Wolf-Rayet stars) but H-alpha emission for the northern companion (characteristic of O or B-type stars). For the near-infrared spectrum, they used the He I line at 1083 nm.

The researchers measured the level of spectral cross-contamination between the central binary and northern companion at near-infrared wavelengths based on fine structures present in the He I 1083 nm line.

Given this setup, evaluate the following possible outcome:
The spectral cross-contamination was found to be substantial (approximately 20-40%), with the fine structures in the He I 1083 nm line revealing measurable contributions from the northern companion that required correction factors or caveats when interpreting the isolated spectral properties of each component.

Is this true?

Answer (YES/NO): NO